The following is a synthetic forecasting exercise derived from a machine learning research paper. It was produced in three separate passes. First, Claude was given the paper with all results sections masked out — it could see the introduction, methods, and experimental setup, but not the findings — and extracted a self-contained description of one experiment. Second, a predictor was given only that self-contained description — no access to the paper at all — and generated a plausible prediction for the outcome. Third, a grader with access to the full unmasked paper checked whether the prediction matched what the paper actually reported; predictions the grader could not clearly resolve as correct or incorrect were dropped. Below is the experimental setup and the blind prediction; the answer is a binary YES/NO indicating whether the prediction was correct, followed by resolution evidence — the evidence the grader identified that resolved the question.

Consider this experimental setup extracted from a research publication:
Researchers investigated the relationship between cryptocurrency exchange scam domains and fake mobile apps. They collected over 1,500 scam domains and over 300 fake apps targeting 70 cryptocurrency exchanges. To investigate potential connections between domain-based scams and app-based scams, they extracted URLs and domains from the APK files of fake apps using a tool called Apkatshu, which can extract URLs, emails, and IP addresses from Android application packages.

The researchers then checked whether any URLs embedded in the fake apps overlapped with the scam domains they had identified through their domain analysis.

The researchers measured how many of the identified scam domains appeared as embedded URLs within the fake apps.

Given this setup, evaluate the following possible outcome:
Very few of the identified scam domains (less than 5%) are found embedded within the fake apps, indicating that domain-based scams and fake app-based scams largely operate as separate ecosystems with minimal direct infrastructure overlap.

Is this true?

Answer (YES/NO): YES